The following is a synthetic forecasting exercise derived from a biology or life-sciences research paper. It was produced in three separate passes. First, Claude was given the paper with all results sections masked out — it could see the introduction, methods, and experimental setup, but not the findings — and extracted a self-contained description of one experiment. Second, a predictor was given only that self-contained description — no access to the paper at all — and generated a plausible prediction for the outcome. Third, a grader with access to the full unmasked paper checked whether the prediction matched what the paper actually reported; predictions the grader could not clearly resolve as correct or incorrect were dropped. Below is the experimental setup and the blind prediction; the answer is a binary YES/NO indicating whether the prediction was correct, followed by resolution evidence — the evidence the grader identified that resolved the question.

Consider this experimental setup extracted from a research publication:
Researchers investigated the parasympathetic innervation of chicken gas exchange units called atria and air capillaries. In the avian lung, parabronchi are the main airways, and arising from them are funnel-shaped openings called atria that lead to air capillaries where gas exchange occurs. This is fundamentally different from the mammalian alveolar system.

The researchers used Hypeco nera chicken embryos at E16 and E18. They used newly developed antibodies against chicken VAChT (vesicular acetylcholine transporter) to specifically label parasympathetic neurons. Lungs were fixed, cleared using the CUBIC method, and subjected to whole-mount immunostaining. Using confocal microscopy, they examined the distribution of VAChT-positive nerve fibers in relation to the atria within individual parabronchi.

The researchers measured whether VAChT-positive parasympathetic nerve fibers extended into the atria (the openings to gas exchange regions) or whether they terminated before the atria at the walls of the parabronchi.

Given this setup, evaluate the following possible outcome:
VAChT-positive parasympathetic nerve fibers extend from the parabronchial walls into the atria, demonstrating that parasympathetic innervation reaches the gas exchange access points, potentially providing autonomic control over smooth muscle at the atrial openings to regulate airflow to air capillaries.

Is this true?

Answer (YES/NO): NO